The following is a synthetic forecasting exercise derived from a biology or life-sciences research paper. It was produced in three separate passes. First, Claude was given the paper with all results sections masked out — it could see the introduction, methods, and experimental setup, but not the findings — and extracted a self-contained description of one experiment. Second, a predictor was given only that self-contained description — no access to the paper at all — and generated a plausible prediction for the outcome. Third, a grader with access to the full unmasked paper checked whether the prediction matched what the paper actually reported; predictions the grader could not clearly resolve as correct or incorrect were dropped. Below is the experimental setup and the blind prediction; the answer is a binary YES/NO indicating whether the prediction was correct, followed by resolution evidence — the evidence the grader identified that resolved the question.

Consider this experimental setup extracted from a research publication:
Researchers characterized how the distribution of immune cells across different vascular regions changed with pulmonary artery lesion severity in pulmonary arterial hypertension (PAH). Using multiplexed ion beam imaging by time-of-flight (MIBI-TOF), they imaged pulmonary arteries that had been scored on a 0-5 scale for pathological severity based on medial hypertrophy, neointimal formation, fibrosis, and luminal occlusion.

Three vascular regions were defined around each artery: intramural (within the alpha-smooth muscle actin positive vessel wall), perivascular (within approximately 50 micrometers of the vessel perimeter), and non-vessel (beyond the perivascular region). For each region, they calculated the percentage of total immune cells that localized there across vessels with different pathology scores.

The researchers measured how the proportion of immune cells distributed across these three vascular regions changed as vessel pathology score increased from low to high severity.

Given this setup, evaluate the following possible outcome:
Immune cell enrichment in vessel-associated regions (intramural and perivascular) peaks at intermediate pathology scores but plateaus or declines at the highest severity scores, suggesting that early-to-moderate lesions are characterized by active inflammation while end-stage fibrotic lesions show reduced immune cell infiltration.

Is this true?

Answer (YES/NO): NO